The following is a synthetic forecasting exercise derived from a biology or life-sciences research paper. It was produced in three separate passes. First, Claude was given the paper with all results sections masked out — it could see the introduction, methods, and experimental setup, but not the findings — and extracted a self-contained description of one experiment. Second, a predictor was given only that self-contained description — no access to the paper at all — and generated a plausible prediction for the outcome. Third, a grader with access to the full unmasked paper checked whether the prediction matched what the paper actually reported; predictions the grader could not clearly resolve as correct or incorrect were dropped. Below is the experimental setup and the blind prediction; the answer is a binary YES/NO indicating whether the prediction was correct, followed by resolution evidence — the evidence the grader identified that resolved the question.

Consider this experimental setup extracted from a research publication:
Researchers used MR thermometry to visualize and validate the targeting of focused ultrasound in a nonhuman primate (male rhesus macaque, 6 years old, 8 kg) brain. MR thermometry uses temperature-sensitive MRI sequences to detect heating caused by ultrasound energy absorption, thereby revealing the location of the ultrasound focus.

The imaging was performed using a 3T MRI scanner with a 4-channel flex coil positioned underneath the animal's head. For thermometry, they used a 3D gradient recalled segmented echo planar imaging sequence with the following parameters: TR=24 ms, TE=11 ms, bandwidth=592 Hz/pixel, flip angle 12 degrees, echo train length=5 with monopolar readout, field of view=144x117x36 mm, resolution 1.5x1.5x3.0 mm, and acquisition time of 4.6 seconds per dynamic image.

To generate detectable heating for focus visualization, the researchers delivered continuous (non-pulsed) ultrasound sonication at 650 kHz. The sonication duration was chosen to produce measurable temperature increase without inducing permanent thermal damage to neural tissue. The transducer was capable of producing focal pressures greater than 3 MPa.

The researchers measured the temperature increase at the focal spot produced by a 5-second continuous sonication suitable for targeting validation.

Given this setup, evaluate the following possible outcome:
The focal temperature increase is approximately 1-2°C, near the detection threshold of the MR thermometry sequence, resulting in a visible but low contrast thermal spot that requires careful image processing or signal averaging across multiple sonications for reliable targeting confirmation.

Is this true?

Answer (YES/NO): NO